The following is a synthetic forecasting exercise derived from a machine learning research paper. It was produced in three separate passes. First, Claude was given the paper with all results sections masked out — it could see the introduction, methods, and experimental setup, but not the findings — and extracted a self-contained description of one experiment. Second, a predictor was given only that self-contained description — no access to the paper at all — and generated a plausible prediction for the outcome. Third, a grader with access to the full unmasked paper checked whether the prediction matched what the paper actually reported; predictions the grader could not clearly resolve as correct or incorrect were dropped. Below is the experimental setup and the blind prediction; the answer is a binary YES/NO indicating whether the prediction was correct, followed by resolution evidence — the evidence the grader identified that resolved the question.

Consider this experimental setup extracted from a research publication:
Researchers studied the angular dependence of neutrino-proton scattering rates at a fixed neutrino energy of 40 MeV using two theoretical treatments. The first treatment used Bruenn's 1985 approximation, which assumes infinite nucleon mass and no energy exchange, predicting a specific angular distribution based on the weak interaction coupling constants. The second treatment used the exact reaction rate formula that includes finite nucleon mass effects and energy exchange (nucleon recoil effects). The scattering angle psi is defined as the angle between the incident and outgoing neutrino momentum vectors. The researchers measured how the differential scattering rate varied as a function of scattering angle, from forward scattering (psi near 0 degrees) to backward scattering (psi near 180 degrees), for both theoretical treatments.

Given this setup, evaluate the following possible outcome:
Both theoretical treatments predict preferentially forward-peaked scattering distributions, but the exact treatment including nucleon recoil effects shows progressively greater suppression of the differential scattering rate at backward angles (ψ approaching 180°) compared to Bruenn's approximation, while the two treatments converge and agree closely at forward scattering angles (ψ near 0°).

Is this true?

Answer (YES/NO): NO